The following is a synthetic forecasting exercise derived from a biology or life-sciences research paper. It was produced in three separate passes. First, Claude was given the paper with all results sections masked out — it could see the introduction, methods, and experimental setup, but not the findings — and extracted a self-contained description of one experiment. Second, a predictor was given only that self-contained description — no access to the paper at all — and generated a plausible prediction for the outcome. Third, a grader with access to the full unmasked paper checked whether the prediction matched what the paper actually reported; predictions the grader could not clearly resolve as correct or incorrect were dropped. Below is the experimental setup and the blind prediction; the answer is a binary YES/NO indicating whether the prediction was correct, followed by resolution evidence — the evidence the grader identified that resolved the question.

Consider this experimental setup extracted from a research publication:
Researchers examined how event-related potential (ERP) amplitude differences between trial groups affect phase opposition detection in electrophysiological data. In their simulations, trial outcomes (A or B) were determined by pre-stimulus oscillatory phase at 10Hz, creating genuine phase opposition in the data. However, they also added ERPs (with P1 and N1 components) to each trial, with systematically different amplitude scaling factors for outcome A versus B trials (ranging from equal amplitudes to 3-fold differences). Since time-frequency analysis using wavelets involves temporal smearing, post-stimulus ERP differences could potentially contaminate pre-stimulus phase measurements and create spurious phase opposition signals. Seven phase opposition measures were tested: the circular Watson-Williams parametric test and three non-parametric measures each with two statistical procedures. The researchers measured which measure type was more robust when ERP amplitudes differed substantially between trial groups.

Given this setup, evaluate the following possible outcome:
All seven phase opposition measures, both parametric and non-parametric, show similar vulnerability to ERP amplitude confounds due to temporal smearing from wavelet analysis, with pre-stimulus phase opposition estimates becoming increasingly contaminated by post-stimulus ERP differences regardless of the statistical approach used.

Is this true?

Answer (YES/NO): NO